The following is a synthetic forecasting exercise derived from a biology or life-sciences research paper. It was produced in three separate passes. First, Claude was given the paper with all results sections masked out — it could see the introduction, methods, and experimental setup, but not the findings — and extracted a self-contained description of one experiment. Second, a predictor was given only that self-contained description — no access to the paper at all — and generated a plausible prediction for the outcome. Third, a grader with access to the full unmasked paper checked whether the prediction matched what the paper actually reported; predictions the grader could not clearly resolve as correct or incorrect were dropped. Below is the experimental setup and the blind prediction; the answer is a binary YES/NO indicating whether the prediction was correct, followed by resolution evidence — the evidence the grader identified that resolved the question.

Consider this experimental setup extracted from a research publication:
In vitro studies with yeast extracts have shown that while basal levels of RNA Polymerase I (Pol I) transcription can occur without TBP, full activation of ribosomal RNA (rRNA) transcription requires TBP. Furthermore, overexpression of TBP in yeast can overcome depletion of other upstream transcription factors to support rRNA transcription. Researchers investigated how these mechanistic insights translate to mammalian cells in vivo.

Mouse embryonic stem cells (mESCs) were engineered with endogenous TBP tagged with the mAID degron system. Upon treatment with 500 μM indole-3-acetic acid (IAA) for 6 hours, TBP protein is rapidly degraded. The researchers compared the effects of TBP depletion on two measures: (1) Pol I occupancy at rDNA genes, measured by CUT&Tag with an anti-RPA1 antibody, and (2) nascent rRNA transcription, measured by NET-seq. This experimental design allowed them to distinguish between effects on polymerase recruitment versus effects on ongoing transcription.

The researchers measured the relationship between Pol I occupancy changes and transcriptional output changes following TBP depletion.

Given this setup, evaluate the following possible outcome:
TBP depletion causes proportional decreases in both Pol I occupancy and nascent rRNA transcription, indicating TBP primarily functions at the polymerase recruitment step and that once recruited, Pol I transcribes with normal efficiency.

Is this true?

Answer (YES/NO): NO